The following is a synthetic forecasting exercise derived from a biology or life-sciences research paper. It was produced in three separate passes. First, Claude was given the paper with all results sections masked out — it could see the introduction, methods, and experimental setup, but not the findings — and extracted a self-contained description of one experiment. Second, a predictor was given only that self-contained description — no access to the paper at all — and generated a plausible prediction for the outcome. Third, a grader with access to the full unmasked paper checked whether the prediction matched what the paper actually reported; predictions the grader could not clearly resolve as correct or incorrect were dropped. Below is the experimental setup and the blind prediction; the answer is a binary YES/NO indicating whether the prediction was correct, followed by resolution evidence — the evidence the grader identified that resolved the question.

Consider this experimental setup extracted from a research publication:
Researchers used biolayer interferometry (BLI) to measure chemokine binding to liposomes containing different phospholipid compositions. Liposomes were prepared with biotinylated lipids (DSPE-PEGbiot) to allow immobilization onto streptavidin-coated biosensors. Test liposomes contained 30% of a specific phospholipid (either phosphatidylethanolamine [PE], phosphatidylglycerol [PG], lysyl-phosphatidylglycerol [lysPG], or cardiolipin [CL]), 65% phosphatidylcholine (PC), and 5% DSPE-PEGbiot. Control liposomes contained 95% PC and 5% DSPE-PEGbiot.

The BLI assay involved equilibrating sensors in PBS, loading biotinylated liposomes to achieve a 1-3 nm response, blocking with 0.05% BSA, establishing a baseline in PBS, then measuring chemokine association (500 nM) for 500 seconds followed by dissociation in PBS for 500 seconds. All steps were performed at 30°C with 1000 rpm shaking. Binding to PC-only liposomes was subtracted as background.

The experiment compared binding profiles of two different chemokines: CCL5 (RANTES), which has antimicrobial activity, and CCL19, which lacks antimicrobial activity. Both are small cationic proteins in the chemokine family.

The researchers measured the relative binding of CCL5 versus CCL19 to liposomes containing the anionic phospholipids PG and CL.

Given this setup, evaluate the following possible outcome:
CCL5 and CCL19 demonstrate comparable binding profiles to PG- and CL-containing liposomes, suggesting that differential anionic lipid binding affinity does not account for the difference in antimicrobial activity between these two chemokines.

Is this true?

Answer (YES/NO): NO